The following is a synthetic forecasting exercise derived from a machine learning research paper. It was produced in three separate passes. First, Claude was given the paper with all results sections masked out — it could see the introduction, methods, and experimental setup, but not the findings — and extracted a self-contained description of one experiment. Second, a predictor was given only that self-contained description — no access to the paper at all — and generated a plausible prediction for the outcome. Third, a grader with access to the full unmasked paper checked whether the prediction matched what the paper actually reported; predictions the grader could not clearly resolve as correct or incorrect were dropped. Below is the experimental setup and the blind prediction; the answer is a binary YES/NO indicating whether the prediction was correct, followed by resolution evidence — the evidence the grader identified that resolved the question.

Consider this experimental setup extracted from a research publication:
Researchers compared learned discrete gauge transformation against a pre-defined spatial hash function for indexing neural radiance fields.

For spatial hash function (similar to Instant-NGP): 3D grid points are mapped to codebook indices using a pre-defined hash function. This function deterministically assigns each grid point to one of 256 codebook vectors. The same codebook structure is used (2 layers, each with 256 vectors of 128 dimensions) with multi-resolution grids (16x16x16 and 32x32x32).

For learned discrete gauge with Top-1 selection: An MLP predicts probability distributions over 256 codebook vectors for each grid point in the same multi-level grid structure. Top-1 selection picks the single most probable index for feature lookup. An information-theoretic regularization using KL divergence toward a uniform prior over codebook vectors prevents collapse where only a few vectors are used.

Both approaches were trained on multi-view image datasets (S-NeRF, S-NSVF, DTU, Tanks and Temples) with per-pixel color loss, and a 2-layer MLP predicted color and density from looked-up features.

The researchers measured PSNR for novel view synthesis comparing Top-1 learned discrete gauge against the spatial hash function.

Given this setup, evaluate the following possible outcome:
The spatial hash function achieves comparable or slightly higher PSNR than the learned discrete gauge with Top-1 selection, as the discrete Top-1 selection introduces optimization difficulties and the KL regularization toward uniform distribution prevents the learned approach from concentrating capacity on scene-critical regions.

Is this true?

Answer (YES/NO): YES